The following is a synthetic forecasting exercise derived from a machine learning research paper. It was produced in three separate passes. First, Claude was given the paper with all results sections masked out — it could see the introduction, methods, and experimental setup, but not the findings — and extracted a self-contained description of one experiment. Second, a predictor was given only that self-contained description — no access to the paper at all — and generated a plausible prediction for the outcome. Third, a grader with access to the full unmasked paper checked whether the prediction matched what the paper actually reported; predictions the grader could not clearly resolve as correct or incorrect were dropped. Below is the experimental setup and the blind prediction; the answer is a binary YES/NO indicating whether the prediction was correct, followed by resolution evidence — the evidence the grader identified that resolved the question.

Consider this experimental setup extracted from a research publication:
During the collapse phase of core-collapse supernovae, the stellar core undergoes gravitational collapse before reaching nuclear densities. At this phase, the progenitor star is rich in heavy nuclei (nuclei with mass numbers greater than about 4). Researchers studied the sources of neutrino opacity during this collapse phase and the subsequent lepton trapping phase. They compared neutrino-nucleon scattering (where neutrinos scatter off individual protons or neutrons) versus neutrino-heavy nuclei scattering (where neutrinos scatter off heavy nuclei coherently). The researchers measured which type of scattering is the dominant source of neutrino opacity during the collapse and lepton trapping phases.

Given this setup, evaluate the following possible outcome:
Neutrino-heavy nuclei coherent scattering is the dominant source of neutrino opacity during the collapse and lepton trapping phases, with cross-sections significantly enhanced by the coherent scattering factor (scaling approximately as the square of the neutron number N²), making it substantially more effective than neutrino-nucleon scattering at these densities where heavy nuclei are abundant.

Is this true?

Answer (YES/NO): YES